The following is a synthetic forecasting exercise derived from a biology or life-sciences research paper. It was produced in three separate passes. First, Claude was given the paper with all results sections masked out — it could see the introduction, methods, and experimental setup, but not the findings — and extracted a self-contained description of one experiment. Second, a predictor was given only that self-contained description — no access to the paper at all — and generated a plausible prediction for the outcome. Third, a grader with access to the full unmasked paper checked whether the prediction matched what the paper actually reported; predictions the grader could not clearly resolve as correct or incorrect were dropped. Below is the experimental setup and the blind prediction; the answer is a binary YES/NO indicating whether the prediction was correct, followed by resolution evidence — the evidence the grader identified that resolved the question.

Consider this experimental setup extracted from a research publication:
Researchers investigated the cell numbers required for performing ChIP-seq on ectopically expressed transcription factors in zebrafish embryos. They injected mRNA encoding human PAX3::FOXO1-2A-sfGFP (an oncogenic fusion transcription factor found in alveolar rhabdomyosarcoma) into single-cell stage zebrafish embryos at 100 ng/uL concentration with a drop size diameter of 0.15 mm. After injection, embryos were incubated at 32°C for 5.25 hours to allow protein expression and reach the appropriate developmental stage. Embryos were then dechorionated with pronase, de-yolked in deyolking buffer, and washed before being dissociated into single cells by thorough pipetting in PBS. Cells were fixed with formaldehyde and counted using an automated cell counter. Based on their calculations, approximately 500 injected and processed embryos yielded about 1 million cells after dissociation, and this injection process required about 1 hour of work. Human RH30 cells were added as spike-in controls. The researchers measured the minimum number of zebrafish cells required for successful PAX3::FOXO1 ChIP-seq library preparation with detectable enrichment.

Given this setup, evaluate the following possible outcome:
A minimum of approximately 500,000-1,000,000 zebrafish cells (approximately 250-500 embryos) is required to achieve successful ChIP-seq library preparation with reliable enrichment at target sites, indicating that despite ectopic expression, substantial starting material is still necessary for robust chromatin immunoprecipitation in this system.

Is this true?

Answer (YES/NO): NO